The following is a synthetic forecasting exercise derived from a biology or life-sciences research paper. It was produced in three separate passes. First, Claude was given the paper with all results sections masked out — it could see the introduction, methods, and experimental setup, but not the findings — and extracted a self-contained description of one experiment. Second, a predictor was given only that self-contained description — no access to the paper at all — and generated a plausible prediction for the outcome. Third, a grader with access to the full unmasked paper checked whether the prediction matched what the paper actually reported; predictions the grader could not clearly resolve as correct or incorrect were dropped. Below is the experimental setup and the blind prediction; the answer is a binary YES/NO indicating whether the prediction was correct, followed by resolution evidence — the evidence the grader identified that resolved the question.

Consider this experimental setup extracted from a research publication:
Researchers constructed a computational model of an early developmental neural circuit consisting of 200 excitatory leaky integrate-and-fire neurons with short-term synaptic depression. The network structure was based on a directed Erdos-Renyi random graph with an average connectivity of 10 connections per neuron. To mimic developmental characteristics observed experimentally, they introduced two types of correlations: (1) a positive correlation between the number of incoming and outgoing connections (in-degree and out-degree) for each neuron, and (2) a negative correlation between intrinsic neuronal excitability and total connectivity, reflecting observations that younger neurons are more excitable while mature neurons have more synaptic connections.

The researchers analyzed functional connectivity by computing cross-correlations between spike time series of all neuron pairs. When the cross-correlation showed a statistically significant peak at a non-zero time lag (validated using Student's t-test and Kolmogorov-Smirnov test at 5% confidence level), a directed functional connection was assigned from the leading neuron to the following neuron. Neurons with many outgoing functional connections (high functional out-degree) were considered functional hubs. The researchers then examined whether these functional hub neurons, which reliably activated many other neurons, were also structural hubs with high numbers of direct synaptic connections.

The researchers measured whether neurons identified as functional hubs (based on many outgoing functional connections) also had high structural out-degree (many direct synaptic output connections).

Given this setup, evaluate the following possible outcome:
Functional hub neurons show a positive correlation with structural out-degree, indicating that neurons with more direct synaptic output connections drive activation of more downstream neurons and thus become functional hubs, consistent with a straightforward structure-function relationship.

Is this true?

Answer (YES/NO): NO